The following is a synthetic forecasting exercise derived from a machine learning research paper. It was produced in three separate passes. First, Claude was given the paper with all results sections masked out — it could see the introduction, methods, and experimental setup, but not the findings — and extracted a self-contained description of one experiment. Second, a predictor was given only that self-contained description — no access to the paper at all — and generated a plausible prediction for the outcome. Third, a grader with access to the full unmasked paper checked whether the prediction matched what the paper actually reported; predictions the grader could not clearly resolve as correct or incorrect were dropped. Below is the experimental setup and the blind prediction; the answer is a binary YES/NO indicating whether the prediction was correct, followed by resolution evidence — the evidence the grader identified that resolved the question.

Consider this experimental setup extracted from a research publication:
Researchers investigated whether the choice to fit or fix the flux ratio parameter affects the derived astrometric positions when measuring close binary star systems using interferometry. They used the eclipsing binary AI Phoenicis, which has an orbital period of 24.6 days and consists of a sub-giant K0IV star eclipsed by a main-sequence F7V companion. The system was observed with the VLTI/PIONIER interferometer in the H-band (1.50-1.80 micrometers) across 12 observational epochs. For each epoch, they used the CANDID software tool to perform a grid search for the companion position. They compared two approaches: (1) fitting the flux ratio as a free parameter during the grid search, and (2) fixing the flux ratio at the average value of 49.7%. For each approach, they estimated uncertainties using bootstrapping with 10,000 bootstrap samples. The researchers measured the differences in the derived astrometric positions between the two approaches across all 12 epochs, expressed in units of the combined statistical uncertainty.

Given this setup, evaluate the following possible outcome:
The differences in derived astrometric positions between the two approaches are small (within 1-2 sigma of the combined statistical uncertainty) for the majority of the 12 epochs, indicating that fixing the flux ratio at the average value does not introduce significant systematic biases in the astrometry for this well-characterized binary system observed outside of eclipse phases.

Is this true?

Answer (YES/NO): YES